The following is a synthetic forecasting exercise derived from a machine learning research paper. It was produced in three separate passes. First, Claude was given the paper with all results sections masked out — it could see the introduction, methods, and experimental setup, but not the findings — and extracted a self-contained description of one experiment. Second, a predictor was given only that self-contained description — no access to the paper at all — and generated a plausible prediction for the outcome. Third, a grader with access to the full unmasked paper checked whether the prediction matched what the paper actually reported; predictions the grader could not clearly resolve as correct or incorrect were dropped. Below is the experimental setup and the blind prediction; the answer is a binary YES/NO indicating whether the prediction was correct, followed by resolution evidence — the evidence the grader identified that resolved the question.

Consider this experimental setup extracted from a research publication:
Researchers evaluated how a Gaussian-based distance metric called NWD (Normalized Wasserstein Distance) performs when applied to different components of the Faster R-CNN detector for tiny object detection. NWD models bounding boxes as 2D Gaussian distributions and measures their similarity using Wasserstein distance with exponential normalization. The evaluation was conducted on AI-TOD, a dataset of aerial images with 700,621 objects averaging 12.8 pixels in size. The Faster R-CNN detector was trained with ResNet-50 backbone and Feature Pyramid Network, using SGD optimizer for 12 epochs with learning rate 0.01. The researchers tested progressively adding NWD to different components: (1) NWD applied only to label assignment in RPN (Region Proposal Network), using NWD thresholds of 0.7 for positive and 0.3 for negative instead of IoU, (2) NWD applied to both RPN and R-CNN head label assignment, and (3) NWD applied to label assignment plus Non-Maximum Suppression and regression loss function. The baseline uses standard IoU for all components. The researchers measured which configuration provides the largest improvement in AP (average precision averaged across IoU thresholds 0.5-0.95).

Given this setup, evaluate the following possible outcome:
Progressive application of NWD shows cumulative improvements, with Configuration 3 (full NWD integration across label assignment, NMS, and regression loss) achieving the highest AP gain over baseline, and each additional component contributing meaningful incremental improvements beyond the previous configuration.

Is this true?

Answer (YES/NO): NO